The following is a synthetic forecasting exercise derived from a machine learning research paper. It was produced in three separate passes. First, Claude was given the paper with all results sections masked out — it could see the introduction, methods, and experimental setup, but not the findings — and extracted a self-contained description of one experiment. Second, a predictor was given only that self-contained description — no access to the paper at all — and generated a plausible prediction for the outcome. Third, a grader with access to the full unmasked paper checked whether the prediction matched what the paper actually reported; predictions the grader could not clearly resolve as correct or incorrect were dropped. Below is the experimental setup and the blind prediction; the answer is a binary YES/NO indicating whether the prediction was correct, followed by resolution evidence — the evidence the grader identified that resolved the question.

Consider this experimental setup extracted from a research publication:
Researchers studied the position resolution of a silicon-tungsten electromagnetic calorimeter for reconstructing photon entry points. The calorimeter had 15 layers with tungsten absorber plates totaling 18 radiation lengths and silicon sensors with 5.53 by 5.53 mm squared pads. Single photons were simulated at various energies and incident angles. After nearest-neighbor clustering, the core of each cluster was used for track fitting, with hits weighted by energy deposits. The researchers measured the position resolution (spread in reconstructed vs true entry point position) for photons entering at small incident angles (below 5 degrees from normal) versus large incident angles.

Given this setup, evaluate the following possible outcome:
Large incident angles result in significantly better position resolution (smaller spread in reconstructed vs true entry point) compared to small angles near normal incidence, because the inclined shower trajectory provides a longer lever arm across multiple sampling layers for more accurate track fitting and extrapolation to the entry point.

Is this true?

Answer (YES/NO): NO